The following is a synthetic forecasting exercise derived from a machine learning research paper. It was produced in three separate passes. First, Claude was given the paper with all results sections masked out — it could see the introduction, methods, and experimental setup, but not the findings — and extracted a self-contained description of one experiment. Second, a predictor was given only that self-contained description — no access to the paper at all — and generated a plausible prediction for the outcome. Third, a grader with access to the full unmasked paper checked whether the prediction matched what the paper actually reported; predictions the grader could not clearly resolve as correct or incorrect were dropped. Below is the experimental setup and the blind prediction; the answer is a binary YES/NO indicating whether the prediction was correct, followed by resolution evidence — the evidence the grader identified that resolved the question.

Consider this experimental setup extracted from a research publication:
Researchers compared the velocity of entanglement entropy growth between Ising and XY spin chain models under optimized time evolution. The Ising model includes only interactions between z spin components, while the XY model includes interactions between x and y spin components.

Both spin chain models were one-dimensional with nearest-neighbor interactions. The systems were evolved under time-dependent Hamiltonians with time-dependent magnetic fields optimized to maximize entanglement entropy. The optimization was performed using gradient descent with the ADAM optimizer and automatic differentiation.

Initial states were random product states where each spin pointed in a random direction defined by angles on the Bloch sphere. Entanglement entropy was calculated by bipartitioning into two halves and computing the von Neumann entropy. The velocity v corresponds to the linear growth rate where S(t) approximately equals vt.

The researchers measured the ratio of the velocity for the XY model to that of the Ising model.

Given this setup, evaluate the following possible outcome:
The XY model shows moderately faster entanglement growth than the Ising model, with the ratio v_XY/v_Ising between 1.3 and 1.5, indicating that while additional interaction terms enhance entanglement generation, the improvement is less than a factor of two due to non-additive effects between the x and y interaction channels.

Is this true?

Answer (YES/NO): NO